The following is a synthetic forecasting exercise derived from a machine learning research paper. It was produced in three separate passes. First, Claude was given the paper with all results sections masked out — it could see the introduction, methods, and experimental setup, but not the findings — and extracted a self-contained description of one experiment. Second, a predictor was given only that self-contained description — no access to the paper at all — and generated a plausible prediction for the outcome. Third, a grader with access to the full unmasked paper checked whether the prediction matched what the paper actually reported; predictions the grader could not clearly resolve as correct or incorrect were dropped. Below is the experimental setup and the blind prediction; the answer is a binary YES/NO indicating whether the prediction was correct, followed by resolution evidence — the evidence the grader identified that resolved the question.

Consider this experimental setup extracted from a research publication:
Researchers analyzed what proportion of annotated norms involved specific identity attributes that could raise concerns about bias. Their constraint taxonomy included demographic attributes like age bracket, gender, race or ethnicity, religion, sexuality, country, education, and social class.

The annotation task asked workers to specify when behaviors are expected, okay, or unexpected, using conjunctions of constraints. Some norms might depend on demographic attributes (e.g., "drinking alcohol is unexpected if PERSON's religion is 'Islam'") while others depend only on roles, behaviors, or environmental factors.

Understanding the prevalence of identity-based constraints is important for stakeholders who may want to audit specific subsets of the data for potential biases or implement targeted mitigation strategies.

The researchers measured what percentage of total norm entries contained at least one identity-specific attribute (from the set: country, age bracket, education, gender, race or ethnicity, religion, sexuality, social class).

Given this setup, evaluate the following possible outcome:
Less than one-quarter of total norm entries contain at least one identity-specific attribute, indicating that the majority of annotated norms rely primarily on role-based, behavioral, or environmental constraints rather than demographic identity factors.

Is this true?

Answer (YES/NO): YES